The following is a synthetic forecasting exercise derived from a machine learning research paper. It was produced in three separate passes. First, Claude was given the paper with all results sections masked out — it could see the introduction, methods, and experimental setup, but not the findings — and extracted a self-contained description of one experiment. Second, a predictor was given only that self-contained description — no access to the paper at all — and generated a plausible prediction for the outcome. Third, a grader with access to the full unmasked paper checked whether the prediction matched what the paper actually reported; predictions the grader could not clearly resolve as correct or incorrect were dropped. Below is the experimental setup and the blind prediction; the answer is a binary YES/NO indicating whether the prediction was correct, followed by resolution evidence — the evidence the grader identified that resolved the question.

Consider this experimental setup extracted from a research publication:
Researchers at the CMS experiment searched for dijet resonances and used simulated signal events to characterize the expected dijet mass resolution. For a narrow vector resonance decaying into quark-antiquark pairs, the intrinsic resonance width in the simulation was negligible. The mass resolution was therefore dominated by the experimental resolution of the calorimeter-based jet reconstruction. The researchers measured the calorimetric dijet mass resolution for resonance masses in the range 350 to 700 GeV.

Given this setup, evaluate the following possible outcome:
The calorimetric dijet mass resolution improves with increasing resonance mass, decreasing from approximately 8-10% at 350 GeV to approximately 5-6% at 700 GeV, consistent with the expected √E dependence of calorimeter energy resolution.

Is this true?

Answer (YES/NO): NO